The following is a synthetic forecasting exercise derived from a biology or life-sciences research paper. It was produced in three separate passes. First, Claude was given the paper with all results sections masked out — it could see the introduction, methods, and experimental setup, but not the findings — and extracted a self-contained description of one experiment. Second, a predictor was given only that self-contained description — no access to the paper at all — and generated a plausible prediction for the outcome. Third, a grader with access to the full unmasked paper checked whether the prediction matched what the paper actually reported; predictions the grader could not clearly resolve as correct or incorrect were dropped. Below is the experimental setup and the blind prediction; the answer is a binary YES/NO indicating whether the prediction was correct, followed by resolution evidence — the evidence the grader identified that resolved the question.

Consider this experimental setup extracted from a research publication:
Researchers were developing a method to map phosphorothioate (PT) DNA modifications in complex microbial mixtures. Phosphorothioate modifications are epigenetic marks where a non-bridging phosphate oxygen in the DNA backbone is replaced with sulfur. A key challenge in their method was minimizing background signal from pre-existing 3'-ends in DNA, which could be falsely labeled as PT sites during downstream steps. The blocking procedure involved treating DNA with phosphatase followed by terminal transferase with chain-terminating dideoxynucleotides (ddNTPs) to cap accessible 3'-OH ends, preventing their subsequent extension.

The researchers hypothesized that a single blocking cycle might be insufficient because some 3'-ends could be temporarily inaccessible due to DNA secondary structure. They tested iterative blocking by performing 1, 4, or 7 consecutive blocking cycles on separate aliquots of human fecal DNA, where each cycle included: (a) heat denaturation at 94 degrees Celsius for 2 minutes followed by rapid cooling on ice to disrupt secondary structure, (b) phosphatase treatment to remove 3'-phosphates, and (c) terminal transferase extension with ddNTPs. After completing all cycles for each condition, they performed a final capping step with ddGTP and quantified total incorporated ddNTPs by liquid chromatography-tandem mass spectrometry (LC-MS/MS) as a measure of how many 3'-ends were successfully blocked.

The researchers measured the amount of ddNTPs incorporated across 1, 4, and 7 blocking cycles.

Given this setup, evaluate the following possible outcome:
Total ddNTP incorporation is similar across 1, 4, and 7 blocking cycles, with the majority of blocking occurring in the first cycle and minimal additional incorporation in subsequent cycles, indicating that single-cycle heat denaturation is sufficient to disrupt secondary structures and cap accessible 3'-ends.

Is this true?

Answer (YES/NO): NO